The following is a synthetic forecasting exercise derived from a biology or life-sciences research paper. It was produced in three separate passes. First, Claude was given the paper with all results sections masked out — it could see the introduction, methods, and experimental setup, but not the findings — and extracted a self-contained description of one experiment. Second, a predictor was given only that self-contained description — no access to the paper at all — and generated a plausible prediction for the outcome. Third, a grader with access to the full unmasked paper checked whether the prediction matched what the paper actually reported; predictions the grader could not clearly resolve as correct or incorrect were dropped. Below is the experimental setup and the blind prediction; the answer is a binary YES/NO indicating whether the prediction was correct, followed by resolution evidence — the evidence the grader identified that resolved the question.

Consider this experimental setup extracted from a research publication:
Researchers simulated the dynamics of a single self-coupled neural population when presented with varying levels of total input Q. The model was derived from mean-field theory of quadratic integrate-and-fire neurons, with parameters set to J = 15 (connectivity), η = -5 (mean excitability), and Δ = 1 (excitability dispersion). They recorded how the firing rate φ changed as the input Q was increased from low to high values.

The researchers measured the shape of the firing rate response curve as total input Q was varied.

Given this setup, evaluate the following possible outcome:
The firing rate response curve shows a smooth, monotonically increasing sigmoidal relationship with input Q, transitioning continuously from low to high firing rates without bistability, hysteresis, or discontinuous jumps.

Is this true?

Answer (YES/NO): YES